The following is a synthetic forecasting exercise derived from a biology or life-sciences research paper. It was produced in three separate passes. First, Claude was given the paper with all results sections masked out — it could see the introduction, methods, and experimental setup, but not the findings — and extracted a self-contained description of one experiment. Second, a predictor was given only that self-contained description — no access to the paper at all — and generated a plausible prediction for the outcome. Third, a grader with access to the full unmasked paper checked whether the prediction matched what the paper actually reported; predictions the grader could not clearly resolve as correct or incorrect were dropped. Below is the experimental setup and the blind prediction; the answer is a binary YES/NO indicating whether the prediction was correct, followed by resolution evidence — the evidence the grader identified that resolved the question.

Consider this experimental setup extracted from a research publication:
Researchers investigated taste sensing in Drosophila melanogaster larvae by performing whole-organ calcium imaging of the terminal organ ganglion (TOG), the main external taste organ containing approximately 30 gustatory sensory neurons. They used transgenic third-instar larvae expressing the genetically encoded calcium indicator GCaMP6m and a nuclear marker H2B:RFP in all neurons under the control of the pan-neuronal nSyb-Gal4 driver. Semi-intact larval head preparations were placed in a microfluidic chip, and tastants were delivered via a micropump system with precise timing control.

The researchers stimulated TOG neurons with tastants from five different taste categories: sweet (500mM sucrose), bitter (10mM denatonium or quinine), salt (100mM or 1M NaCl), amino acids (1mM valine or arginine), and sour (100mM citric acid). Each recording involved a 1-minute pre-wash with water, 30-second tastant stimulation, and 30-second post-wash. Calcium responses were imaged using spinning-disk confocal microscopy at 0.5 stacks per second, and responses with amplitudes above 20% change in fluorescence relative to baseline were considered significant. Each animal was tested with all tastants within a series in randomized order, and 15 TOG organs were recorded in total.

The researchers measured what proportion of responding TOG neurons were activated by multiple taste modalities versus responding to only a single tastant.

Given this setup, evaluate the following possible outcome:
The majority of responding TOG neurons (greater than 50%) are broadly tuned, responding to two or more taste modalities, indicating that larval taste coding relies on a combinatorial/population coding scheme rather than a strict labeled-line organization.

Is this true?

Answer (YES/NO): NO